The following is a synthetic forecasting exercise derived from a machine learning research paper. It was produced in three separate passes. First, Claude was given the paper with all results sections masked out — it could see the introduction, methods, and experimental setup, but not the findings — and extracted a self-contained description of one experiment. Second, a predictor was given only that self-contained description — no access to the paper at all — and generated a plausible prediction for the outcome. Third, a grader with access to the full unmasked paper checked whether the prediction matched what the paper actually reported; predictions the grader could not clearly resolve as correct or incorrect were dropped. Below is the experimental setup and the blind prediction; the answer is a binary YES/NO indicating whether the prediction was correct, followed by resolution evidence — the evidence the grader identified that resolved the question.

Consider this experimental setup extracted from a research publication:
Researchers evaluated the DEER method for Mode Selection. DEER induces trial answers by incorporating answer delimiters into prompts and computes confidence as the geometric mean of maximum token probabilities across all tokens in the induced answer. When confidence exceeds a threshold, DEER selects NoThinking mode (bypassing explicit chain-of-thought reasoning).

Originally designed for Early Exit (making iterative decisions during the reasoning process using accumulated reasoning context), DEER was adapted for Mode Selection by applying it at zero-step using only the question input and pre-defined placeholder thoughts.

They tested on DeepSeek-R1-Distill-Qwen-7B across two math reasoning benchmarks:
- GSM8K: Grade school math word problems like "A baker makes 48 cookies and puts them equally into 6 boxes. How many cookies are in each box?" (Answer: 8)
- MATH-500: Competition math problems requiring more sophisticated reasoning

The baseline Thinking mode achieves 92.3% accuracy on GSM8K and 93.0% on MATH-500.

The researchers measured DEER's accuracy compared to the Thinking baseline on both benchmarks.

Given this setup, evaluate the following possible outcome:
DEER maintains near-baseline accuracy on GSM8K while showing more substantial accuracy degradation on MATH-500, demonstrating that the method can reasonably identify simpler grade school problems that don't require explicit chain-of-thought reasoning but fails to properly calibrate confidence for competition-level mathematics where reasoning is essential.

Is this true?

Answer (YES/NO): NO